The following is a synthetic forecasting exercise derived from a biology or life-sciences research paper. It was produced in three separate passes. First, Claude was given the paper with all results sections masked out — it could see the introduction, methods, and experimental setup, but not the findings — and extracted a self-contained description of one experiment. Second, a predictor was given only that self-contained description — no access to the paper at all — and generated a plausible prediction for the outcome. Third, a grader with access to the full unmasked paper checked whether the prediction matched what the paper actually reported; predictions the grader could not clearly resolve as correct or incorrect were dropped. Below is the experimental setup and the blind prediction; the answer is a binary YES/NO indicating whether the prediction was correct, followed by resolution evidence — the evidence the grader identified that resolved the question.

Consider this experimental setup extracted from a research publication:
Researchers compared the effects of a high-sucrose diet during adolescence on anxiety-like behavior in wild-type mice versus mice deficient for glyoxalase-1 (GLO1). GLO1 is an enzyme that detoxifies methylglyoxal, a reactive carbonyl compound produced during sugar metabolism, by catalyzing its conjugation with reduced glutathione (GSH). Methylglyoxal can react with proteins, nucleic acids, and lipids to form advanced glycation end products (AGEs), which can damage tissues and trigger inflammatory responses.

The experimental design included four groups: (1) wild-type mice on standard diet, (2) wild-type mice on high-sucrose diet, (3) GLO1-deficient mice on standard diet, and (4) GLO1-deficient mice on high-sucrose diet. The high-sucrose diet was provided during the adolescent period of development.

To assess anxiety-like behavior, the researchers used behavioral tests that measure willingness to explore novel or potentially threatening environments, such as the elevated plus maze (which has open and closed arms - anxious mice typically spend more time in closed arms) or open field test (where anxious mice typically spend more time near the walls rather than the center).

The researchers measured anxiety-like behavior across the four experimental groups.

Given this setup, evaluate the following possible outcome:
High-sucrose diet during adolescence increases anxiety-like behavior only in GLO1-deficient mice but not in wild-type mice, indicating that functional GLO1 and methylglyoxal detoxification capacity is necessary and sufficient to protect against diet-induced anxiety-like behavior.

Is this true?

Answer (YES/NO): NO